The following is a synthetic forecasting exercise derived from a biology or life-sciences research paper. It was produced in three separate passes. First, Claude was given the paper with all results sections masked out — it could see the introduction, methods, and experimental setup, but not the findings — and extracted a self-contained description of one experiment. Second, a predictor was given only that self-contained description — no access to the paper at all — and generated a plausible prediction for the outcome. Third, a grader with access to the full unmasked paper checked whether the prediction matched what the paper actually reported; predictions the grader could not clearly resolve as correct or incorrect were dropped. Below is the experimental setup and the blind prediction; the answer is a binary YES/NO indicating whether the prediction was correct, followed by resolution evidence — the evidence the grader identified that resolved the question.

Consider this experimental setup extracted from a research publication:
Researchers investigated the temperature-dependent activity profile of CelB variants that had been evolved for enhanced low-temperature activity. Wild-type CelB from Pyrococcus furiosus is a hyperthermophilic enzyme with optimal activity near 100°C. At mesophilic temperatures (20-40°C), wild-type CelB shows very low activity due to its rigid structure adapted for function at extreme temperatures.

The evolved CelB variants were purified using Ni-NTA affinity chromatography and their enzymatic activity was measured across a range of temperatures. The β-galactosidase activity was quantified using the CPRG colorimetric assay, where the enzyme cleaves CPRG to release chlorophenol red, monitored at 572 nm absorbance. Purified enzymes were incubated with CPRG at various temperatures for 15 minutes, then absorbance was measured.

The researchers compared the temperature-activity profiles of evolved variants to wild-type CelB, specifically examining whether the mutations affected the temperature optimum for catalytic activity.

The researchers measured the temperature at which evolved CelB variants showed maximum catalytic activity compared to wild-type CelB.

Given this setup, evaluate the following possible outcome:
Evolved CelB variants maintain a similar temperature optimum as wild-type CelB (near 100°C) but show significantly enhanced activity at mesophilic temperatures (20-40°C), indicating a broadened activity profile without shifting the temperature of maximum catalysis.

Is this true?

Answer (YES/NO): NO